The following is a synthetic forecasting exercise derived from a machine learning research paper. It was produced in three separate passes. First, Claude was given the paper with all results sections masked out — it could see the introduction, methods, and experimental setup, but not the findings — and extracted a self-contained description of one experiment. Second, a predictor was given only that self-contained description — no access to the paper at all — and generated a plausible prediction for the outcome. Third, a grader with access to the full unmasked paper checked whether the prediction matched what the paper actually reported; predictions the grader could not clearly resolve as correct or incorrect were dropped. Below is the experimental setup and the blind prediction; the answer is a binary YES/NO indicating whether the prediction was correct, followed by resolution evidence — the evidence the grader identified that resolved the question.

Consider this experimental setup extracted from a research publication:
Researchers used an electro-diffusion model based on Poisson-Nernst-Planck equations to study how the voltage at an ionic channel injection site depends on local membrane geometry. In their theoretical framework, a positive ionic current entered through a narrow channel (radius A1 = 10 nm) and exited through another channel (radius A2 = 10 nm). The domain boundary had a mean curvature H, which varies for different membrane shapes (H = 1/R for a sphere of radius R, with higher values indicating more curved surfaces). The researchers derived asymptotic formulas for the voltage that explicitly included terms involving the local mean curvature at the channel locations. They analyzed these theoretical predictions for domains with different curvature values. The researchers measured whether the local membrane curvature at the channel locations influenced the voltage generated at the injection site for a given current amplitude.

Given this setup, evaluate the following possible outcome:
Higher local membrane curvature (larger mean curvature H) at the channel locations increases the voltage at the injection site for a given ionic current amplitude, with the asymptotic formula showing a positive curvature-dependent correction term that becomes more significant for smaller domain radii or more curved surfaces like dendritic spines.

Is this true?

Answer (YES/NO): NO